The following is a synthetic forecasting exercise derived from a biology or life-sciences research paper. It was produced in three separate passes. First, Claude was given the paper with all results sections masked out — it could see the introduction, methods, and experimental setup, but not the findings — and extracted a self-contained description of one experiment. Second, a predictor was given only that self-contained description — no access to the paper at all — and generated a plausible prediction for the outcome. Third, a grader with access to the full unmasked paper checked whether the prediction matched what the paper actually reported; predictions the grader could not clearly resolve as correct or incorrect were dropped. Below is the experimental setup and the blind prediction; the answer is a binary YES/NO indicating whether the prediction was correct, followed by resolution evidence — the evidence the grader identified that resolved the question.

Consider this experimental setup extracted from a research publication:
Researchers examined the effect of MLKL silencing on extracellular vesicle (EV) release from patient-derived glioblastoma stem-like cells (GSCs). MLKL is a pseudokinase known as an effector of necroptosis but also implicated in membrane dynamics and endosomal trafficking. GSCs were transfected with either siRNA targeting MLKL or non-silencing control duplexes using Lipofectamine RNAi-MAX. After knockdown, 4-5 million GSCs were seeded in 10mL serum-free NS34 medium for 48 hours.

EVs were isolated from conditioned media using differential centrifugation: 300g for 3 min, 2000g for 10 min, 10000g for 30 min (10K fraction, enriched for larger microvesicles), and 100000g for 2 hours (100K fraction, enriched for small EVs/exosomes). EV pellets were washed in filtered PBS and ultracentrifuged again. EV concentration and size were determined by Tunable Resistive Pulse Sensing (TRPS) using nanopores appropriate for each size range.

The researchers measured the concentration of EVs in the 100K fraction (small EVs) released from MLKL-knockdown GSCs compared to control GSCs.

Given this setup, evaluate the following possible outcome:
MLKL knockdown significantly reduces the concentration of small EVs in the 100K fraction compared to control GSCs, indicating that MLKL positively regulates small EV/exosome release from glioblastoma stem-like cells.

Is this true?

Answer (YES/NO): YES